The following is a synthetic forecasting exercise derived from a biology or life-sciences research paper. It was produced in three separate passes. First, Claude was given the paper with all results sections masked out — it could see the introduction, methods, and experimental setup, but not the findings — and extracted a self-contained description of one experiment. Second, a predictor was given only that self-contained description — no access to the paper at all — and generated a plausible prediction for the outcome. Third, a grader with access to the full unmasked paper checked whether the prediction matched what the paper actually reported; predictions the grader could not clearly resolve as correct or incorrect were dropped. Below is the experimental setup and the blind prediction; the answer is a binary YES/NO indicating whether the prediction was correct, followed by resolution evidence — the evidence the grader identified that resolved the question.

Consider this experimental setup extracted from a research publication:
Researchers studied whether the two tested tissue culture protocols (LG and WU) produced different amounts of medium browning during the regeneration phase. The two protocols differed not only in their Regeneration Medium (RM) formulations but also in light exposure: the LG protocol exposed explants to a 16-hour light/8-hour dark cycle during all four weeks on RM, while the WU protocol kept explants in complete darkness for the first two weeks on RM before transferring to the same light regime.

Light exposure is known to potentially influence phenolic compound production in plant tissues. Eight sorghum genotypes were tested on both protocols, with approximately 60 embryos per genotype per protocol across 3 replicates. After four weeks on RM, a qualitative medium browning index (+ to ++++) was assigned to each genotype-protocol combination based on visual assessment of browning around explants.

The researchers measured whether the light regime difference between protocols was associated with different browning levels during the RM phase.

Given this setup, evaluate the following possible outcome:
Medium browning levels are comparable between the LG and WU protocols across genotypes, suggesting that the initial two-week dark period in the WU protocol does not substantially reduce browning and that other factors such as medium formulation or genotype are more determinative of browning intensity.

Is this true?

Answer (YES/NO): NO